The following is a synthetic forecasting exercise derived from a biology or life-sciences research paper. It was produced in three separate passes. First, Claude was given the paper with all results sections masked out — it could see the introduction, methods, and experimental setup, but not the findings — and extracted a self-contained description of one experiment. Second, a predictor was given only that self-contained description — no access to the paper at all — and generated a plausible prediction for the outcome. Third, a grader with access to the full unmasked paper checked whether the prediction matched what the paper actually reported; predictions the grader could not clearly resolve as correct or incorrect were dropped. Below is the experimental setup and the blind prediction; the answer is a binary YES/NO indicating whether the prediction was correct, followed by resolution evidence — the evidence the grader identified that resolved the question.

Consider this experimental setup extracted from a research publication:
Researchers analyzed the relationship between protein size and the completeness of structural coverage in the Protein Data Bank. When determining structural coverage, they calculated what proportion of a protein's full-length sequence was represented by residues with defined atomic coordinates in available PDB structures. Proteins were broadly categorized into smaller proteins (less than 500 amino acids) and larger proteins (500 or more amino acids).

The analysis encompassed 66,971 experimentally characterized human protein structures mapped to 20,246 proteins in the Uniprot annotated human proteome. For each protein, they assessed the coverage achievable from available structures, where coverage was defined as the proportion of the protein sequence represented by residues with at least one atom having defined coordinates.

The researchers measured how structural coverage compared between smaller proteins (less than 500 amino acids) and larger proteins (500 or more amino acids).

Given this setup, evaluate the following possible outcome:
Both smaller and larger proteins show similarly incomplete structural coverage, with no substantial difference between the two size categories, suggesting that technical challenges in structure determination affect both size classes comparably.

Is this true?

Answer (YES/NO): NO